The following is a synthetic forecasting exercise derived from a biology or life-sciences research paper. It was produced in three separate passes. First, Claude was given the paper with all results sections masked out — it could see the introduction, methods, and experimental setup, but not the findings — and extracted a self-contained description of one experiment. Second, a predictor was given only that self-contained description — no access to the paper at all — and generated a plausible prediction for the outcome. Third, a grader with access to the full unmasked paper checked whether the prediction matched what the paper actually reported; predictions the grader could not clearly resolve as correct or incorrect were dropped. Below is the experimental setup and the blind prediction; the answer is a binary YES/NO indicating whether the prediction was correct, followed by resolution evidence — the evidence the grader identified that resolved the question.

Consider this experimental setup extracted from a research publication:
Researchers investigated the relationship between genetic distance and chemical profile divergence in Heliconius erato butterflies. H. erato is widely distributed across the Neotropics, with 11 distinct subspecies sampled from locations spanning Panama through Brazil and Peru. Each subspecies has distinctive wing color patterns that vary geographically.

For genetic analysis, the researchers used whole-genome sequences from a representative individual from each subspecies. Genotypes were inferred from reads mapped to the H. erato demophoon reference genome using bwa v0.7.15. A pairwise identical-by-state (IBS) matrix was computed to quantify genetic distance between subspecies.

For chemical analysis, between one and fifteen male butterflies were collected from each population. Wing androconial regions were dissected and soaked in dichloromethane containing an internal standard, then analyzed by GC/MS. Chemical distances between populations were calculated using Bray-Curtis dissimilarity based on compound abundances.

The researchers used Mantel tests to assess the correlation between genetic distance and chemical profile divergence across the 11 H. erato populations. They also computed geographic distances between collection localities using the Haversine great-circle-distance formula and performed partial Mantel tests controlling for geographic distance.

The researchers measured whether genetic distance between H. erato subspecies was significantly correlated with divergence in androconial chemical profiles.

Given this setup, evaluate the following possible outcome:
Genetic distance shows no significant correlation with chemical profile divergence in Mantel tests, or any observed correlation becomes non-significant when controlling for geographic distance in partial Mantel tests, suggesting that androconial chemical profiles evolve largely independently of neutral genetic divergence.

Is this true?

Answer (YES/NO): NO